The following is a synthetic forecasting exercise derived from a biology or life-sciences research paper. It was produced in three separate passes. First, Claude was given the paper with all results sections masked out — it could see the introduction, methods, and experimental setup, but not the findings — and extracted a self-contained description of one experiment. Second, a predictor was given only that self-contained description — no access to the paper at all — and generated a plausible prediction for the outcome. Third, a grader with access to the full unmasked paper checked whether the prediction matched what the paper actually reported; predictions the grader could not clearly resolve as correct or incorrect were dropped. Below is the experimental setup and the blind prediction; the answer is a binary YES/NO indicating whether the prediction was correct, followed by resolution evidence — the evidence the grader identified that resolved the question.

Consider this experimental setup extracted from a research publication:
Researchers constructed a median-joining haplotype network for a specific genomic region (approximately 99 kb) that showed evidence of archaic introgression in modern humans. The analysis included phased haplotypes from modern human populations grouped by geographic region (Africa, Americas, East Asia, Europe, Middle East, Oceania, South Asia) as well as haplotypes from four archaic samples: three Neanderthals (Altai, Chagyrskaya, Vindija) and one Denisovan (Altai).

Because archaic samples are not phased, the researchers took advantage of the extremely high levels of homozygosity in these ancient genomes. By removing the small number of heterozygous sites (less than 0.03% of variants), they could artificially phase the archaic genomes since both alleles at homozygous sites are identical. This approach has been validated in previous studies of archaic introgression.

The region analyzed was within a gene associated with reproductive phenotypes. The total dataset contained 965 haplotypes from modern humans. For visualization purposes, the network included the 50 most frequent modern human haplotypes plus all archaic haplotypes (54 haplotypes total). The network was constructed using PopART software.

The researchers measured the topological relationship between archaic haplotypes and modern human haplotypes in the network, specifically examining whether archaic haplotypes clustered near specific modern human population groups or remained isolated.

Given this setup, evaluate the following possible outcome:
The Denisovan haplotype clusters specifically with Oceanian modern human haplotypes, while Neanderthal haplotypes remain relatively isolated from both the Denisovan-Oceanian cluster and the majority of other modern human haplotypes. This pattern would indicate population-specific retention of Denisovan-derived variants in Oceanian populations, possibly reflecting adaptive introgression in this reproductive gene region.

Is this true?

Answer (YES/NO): NO